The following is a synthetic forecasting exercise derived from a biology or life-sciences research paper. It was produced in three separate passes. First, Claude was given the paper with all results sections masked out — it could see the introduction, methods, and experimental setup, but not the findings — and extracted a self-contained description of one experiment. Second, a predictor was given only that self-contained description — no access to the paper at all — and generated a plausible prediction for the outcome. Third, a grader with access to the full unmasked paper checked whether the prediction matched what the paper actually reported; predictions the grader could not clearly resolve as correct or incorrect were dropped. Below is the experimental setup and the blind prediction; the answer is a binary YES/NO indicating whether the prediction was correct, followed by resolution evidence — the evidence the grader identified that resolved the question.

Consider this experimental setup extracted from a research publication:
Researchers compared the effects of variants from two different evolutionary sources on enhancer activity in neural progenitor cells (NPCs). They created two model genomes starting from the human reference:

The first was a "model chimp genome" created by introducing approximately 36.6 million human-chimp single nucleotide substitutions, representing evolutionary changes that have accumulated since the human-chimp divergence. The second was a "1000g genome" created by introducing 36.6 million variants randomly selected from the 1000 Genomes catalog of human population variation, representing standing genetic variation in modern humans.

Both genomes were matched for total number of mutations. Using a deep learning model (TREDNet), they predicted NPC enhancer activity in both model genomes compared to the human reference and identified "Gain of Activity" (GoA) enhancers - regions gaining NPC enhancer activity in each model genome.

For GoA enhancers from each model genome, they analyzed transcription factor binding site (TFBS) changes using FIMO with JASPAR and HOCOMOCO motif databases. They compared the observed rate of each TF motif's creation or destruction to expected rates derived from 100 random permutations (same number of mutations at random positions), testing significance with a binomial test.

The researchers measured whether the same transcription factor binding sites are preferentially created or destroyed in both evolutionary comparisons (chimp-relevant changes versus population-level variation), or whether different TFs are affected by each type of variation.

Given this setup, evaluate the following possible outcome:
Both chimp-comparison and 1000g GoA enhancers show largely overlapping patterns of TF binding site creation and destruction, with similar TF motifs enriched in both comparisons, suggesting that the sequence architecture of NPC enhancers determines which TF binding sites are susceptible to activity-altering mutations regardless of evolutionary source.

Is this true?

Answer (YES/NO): NO